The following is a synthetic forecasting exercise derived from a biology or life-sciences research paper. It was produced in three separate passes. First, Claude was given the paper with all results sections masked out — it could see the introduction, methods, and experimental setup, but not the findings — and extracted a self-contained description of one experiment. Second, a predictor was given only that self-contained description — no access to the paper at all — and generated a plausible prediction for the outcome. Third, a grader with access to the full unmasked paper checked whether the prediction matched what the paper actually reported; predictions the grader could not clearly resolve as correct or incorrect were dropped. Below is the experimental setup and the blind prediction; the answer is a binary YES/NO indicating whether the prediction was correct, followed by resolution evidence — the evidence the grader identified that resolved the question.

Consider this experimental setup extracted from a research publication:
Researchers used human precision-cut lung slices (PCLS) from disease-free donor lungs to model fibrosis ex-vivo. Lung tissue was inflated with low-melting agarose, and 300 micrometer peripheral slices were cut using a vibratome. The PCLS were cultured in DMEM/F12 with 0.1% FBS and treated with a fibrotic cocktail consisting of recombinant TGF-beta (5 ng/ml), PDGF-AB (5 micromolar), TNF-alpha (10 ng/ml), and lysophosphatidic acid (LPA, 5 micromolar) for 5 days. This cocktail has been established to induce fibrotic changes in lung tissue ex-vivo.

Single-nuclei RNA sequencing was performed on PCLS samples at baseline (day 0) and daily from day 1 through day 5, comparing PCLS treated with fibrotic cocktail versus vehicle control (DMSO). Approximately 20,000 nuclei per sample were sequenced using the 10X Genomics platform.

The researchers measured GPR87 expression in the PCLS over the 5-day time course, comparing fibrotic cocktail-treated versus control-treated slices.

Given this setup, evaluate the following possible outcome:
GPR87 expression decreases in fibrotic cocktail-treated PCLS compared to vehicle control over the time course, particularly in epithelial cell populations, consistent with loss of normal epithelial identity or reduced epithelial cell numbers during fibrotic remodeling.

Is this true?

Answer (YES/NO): NO